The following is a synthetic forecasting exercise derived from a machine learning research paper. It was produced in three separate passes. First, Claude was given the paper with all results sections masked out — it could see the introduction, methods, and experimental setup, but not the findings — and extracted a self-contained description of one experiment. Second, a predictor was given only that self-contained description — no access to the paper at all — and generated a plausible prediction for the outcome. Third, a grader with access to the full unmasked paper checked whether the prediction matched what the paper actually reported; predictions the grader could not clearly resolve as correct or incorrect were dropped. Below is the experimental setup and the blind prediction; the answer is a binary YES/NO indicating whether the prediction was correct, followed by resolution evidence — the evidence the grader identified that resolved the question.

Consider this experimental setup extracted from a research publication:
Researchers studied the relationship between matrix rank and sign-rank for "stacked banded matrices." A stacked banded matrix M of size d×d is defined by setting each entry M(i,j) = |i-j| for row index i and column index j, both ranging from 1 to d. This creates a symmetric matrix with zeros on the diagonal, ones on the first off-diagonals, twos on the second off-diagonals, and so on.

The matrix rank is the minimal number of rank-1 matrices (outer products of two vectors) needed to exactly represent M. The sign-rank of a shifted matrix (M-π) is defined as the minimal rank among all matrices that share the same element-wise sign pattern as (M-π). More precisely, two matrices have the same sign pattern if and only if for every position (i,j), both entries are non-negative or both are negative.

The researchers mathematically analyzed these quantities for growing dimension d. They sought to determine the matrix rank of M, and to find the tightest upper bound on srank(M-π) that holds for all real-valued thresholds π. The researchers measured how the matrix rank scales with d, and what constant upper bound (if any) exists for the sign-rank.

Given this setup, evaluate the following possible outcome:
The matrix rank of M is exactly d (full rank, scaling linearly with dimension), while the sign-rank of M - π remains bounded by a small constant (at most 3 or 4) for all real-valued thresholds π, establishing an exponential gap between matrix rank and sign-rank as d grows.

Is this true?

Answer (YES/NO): YES